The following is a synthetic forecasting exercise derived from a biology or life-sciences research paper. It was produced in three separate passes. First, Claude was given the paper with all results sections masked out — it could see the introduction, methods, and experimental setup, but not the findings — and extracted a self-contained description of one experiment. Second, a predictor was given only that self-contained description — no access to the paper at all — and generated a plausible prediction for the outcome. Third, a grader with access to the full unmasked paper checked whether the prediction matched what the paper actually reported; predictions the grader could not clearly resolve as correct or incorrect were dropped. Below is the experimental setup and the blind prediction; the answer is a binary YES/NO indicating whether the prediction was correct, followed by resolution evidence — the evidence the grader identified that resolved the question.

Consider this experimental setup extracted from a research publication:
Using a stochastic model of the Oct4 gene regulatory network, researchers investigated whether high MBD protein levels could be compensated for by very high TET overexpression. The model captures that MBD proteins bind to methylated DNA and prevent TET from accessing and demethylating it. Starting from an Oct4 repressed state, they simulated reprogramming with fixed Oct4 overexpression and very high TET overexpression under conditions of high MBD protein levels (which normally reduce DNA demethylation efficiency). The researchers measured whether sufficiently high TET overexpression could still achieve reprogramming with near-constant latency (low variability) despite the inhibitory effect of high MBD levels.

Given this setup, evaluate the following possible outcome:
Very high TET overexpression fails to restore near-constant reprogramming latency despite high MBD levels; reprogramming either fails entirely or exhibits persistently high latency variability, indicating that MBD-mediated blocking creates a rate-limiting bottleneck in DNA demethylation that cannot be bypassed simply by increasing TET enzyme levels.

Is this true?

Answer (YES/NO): NO